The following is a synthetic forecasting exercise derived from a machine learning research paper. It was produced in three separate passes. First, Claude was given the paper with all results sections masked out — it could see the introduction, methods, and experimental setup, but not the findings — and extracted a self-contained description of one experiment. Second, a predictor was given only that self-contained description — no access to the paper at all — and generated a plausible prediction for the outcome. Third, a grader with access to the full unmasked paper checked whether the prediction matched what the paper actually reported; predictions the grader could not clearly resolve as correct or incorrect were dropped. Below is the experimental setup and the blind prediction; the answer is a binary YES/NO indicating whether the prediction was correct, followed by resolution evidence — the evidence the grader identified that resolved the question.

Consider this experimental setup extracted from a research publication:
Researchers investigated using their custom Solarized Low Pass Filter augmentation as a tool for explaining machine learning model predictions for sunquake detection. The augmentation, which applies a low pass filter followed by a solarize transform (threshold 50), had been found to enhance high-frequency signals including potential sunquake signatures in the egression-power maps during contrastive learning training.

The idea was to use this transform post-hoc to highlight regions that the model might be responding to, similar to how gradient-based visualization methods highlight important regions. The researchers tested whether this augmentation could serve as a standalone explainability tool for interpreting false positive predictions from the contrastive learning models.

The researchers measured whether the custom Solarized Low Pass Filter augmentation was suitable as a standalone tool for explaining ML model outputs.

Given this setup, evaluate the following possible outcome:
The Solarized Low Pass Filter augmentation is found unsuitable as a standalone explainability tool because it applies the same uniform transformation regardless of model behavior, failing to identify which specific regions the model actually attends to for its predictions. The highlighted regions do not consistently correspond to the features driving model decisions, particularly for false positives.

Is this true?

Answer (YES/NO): NO